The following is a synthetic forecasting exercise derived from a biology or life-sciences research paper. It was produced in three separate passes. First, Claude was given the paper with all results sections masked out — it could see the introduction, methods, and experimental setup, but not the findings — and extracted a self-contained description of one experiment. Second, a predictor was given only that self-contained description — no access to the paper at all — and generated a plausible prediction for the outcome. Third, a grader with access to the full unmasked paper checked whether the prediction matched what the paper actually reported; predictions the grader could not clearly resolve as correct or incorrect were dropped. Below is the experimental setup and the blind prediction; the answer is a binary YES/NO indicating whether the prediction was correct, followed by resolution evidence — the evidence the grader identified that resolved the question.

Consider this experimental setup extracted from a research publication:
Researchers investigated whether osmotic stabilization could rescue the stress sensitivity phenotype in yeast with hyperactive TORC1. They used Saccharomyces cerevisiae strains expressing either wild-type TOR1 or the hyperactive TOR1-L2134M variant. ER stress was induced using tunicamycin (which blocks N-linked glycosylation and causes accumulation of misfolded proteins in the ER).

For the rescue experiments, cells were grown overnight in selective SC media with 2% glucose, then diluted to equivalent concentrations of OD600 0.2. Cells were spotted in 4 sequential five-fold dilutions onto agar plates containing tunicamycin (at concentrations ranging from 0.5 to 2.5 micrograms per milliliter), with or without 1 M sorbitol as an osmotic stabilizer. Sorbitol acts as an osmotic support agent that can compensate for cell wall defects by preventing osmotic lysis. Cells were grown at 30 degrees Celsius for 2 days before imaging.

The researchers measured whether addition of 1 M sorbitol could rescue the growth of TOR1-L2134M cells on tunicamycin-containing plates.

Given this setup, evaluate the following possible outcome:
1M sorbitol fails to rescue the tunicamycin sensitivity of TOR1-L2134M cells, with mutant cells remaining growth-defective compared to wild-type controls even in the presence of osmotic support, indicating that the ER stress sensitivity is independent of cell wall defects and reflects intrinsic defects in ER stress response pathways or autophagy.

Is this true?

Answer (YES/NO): NO